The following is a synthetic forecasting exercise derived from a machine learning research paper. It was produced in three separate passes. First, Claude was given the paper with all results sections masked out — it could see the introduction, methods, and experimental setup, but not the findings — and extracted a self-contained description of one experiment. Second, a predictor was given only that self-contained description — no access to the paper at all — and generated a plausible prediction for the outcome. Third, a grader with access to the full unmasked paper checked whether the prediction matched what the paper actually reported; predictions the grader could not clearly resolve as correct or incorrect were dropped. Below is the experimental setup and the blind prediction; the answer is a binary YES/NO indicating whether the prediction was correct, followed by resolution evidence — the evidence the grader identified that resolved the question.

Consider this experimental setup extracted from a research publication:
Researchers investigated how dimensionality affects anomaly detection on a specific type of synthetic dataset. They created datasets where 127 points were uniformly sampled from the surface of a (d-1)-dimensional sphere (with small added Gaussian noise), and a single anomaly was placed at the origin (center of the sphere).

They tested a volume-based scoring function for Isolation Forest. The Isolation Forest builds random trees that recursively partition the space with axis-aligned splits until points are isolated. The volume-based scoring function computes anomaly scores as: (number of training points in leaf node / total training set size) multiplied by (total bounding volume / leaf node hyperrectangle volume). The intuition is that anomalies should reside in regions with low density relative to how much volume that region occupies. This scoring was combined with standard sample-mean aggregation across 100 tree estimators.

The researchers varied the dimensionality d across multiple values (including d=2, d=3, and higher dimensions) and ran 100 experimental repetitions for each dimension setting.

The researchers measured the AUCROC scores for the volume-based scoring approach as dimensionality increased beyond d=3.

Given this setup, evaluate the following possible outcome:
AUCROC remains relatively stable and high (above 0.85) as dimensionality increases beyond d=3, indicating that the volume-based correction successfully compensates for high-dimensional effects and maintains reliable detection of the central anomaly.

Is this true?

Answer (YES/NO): NO